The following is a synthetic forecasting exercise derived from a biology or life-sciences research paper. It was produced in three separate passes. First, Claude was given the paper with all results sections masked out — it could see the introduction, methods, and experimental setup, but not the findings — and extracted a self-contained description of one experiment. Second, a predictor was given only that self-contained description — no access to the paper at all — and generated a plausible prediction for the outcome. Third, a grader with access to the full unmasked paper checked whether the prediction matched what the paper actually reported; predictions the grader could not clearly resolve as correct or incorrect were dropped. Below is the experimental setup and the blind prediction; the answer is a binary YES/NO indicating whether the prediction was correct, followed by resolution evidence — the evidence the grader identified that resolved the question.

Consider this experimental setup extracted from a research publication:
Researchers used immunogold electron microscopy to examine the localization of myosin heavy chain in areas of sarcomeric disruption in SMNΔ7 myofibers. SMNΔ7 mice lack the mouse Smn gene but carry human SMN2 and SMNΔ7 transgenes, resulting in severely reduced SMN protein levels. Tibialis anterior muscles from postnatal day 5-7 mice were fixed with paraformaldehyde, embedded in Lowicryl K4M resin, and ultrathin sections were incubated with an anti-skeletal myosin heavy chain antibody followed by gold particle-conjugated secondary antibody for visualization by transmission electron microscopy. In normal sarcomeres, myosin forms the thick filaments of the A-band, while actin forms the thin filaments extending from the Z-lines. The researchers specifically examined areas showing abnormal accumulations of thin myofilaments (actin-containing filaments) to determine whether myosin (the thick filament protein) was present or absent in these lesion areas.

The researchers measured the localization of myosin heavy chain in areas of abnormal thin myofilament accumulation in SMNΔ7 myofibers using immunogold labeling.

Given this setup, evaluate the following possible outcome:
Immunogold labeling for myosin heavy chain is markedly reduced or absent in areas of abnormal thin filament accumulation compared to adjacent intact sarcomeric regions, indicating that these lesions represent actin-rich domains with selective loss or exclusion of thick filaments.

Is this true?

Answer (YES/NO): YES